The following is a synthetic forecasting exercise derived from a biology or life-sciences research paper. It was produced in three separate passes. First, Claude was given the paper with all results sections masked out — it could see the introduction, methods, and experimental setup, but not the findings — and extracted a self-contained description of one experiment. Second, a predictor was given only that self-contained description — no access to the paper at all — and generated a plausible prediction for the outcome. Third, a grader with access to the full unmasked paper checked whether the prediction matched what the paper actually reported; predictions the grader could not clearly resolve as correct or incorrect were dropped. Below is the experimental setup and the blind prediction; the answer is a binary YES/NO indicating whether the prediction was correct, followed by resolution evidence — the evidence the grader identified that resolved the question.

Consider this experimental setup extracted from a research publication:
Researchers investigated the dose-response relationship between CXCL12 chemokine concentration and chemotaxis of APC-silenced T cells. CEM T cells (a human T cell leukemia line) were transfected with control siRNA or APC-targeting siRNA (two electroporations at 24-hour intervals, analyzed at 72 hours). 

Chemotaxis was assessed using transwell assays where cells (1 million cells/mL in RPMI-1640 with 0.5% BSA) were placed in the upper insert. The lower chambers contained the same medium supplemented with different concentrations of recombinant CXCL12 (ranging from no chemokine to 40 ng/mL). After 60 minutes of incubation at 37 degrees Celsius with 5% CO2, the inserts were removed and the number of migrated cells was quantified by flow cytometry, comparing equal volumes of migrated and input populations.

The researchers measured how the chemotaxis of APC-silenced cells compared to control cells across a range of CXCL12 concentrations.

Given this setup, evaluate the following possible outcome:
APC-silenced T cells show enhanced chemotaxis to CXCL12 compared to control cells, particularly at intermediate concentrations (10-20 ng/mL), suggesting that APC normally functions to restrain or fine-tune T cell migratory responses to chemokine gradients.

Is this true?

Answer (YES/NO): NO